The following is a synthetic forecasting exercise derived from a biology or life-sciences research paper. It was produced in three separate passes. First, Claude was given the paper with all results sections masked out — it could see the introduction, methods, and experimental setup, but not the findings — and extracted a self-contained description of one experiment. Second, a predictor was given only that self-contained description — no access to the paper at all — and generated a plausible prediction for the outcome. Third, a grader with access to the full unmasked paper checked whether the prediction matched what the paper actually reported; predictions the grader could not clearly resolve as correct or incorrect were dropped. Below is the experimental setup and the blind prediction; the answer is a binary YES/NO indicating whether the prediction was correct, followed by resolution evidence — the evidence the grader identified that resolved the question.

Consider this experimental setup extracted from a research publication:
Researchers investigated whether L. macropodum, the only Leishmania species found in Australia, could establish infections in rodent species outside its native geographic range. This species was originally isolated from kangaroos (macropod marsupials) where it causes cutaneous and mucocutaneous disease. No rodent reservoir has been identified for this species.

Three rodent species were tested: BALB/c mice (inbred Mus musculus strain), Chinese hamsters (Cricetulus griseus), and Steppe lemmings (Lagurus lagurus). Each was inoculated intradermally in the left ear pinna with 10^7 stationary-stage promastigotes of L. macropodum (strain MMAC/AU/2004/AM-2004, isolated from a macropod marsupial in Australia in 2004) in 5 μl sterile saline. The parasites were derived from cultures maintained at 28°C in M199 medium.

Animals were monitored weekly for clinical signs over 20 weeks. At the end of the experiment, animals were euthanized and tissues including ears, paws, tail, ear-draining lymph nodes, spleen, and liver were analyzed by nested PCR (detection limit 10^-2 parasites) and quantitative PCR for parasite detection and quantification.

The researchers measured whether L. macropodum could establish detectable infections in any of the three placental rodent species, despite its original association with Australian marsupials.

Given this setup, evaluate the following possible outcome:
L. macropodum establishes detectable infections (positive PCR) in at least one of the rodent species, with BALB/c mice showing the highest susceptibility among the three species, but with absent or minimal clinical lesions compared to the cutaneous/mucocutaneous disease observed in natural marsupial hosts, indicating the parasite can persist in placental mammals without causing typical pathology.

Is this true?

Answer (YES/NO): NO